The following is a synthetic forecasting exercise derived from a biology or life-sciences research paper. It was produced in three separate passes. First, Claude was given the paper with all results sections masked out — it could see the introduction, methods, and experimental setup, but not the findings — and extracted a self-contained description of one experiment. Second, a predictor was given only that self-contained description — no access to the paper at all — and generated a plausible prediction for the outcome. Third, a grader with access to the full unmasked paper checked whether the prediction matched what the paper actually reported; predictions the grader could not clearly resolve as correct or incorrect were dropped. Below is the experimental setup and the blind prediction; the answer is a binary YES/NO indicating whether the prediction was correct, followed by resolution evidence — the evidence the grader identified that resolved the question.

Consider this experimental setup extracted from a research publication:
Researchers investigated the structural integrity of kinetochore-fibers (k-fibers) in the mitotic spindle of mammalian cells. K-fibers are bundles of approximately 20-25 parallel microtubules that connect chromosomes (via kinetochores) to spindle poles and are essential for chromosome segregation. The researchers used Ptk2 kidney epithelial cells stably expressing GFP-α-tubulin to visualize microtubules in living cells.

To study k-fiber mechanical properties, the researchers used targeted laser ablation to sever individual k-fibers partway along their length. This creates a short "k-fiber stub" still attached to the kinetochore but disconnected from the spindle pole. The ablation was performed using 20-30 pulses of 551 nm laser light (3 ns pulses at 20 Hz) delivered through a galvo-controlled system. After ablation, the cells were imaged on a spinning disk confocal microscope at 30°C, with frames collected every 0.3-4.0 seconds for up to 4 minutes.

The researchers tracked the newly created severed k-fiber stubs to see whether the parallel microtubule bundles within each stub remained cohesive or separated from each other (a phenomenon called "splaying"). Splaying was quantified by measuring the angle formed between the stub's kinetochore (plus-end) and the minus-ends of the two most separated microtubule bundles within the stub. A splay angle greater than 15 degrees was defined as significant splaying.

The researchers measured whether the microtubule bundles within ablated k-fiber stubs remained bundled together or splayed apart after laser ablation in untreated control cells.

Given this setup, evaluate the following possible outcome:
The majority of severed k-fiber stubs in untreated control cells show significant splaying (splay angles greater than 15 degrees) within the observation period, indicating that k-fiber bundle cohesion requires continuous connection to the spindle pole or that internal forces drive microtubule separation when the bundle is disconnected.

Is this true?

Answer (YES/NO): NO